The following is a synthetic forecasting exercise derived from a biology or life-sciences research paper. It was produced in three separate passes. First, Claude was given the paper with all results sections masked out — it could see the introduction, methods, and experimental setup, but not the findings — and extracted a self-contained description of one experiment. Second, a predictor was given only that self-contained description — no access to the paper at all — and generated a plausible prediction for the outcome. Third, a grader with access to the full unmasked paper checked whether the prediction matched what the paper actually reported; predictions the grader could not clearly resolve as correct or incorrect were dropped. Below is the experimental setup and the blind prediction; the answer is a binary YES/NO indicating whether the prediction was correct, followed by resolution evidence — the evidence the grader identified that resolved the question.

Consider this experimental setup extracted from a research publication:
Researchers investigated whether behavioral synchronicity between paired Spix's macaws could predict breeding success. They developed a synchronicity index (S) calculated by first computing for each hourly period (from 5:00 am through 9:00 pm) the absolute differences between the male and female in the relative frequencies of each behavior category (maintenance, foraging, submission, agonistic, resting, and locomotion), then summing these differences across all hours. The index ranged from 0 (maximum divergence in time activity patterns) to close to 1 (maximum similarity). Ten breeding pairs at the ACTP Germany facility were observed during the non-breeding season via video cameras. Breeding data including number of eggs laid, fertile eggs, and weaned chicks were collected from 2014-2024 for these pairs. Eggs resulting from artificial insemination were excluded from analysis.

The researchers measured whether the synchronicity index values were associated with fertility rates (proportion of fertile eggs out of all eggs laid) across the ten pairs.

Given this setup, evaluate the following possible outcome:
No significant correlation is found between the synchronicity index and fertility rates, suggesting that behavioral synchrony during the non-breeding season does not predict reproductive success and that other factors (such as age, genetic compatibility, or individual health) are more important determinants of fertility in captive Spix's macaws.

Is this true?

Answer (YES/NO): NO